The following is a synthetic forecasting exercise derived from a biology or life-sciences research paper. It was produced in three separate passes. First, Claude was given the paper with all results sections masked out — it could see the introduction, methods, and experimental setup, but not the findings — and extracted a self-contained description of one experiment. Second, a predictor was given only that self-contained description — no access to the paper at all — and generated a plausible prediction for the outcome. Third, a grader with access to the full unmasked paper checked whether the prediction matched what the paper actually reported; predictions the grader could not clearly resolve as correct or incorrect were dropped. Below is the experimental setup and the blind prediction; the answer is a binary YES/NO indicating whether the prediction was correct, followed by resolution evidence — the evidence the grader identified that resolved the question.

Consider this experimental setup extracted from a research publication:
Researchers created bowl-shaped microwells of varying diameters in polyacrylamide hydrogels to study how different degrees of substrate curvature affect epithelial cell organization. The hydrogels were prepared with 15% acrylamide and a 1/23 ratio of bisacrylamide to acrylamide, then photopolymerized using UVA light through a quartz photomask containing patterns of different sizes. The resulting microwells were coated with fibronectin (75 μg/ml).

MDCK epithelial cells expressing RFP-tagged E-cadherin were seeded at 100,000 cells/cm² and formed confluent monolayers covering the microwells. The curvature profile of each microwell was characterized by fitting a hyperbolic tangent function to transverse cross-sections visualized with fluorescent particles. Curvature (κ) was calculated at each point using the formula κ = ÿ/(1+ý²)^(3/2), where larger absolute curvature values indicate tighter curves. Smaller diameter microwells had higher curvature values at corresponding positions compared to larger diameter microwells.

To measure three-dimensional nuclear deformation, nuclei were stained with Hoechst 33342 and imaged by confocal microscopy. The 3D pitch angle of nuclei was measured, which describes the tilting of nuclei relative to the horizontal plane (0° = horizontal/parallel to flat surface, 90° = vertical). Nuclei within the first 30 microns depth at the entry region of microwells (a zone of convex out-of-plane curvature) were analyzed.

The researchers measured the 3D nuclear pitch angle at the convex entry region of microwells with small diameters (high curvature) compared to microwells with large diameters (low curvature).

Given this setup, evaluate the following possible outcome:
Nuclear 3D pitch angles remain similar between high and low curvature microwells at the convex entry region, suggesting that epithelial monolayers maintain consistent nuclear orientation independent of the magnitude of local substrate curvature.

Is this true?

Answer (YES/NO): YES